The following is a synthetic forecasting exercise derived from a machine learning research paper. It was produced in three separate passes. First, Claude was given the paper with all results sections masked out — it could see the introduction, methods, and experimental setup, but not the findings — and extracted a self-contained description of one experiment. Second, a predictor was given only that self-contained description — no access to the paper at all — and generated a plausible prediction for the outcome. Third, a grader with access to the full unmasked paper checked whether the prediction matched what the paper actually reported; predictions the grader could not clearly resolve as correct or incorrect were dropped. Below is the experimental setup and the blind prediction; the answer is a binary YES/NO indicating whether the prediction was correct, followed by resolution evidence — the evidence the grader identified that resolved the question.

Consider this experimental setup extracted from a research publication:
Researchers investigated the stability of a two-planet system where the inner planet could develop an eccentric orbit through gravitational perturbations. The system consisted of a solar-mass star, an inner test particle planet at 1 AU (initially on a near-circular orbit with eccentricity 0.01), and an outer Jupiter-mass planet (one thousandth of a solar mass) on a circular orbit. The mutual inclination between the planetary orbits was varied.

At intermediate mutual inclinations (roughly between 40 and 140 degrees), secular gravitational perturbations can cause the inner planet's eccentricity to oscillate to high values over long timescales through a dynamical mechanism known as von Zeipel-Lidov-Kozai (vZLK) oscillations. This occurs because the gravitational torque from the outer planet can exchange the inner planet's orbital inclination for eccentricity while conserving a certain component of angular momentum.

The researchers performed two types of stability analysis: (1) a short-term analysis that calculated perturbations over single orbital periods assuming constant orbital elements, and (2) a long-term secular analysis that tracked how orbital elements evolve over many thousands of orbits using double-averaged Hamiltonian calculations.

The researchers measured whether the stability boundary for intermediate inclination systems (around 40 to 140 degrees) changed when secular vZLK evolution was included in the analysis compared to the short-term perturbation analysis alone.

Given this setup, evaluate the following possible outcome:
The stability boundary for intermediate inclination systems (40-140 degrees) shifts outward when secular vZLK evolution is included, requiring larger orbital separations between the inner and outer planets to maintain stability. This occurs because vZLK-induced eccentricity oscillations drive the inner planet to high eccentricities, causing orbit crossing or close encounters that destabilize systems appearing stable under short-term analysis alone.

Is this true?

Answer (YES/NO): YES